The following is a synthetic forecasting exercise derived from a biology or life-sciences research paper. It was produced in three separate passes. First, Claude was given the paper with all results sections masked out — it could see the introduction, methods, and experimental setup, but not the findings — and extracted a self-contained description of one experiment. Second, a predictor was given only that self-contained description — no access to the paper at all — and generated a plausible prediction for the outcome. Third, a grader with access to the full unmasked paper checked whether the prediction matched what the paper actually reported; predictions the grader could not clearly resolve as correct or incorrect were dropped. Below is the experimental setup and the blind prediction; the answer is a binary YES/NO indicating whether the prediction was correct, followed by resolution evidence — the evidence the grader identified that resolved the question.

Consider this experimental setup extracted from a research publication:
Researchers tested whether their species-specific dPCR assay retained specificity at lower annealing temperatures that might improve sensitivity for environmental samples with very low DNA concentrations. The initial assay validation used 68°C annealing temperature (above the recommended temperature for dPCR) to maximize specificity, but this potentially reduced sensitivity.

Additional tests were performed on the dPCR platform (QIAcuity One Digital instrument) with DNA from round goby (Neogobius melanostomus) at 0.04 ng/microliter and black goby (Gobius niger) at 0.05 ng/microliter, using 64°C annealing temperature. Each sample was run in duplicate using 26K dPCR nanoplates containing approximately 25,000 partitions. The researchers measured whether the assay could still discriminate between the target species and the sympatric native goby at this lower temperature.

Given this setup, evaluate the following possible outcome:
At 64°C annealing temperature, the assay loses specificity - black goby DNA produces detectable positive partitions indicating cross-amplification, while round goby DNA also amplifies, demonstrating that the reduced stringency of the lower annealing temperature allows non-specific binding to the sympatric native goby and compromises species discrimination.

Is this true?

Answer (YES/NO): NO